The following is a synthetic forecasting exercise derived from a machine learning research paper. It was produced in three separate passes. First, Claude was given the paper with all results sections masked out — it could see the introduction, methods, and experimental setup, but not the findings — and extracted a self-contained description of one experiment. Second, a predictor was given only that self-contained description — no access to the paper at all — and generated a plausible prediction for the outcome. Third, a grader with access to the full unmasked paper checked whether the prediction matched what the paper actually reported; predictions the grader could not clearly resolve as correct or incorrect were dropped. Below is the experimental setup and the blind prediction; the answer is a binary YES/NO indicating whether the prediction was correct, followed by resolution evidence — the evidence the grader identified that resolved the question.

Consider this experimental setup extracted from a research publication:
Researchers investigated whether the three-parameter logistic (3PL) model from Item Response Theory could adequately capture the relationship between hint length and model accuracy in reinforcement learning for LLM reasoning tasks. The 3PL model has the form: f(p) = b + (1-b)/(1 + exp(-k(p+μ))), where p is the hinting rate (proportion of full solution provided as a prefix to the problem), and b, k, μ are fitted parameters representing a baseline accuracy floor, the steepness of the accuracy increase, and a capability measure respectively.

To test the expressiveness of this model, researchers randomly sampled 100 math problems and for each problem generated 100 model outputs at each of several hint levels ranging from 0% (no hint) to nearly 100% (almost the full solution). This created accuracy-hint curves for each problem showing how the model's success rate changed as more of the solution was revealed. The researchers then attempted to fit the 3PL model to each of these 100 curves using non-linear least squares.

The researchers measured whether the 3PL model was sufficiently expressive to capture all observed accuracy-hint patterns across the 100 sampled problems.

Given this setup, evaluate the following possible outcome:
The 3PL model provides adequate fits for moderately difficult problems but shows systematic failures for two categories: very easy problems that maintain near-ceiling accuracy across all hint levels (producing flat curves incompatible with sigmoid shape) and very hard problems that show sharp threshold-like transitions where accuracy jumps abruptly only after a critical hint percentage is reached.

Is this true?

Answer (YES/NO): NO